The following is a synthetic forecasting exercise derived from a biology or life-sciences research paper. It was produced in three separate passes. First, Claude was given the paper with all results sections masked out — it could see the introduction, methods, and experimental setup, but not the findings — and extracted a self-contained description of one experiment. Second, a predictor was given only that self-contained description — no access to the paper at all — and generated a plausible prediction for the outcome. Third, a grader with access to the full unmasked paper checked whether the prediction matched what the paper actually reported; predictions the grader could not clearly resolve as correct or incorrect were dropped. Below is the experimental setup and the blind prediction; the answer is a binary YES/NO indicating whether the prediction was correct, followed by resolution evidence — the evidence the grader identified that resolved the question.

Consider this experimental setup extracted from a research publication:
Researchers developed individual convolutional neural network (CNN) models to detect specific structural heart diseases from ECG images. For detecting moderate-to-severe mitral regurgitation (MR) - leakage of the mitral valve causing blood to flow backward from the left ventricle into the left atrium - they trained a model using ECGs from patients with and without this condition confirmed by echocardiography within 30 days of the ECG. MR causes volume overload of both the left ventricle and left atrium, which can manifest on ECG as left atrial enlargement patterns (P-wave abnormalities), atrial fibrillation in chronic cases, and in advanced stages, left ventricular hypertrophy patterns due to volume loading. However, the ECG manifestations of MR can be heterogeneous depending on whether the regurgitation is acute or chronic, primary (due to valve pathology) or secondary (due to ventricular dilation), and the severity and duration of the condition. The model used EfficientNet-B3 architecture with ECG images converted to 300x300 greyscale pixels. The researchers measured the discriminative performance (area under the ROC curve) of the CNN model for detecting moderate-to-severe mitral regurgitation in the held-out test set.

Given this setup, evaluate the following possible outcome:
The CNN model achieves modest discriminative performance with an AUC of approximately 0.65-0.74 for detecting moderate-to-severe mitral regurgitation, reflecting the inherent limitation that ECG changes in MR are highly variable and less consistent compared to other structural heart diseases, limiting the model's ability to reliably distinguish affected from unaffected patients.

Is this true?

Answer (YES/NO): NO